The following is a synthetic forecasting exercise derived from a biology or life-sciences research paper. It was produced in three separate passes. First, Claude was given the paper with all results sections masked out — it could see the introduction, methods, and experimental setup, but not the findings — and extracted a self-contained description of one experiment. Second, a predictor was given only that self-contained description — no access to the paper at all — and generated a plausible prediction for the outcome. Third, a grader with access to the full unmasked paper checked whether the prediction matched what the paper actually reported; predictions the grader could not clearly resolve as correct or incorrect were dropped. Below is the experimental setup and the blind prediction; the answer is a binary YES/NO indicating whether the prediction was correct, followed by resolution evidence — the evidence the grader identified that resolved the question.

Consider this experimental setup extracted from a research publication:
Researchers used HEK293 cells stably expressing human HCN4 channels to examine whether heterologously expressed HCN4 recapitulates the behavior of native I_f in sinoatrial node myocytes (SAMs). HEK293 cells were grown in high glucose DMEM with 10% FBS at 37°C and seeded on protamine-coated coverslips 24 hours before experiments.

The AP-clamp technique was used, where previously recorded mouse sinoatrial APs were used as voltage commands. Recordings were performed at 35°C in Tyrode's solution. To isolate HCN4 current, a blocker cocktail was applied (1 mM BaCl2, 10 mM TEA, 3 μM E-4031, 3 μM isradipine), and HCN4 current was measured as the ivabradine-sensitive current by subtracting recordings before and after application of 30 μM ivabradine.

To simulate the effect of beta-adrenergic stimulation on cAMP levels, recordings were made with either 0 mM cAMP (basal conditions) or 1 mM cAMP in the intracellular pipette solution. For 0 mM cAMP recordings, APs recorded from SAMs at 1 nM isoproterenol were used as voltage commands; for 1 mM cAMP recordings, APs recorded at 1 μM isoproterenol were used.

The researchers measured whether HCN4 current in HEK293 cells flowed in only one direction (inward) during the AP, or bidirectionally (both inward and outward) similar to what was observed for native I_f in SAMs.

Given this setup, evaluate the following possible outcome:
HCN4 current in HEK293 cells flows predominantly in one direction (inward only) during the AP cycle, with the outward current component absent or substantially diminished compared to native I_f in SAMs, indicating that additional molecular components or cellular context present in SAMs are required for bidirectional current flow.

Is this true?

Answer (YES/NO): NO